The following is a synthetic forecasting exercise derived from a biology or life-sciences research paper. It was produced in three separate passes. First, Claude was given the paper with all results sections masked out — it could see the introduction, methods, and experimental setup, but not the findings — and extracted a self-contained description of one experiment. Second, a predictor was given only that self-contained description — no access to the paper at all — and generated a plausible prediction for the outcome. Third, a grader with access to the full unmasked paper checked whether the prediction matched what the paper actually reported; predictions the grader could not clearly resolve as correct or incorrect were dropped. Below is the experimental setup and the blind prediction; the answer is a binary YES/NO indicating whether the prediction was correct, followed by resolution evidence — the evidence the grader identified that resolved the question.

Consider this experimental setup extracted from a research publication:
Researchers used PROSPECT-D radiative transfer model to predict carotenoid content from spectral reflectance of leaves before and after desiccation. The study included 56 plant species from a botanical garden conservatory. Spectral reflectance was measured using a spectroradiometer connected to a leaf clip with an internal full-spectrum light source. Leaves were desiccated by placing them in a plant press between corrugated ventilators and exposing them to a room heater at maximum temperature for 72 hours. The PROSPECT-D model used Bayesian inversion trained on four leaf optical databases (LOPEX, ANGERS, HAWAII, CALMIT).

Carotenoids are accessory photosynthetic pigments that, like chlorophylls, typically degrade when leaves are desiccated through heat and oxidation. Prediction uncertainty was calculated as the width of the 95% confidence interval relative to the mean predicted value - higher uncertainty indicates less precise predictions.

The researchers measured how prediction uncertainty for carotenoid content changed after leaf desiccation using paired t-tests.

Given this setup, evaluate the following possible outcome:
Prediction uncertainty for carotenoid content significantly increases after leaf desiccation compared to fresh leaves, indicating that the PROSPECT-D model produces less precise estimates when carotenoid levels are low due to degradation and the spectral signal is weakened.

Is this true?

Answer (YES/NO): YES